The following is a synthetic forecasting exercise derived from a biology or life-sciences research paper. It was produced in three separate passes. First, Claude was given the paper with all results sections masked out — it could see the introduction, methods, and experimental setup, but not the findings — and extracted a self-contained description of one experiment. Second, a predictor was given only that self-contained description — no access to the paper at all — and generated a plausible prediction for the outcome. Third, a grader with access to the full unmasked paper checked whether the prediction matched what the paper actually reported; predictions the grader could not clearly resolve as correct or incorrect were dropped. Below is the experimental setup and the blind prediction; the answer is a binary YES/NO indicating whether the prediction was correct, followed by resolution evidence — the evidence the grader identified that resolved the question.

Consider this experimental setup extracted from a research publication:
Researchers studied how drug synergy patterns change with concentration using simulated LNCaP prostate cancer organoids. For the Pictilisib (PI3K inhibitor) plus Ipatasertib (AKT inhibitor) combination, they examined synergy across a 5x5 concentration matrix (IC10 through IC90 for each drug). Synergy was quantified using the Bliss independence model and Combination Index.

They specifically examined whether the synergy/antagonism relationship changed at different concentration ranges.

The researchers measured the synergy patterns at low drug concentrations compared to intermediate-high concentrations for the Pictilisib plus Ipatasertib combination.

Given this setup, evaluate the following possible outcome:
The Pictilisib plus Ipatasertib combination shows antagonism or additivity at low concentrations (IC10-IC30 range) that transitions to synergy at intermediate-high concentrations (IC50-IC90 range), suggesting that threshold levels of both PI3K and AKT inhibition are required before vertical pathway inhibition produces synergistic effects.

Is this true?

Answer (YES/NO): YES